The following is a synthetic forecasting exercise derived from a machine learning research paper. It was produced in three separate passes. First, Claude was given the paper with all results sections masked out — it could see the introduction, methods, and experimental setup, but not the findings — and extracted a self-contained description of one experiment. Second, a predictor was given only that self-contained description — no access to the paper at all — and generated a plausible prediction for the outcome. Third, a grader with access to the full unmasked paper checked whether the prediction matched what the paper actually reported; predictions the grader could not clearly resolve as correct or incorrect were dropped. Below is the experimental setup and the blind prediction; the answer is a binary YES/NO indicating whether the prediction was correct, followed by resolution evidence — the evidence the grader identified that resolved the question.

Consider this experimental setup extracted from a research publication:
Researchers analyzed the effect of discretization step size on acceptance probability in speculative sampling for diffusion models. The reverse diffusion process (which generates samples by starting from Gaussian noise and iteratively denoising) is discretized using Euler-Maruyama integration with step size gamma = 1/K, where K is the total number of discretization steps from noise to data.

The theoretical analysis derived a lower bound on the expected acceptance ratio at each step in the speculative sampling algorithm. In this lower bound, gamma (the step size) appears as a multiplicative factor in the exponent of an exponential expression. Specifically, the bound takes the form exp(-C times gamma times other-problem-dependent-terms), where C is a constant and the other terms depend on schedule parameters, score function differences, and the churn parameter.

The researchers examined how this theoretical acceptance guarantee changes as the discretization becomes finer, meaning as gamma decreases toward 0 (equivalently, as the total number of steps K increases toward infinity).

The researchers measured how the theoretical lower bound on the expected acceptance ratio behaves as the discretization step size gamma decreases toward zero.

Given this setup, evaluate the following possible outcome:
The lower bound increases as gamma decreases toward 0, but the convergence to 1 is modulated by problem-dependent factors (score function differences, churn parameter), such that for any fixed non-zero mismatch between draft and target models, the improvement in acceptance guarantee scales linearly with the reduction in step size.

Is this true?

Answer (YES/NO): NO